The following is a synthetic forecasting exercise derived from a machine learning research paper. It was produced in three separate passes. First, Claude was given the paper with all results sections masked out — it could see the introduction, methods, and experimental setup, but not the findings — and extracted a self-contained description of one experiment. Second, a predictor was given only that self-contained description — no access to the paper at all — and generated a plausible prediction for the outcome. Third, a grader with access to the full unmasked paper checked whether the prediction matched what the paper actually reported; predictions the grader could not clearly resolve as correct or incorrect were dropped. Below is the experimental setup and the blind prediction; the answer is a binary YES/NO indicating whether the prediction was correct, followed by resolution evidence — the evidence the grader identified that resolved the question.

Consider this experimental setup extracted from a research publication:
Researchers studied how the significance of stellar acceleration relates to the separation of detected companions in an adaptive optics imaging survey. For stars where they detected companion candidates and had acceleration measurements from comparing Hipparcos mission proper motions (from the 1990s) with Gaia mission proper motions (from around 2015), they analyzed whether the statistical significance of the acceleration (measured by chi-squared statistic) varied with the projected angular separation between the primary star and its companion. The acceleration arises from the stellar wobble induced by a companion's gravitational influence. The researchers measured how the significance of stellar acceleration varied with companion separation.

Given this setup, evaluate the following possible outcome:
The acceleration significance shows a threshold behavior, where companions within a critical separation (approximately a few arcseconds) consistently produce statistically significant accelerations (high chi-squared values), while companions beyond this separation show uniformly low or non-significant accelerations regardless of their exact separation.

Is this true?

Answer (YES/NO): NO